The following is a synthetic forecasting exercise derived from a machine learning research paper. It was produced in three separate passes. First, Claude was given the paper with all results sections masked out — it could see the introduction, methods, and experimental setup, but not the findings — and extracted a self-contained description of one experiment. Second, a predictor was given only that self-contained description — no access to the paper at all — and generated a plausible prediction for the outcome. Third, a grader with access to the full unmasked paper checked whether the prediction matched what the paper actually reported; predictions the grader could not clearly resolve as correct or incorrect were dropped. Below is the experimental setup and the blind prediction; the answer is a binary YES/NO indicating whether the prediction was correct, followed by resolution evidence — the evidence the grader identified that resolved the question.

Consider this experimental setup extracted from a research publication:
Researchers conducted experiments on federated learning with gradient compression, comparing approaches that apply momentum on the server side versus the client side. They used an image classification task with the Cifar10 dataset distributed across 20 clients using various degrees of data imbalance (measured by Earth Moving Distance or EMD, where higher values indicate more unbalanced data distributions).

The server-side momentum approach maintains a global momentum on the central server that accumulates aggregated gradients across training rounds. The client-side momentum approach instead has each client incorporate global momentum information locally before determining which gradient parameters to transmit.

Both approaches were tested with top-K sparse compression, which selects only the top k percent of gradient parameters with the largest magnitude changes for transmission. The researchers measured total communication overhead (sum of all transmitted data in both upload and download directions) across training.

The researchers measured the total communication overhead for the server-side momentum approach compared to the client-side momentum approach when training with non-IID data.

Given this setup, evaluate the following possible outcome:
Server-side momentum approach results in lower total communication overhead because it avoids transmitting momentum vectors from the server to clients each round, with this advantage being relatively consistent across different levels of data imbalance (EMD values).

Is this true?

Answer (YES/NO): NO